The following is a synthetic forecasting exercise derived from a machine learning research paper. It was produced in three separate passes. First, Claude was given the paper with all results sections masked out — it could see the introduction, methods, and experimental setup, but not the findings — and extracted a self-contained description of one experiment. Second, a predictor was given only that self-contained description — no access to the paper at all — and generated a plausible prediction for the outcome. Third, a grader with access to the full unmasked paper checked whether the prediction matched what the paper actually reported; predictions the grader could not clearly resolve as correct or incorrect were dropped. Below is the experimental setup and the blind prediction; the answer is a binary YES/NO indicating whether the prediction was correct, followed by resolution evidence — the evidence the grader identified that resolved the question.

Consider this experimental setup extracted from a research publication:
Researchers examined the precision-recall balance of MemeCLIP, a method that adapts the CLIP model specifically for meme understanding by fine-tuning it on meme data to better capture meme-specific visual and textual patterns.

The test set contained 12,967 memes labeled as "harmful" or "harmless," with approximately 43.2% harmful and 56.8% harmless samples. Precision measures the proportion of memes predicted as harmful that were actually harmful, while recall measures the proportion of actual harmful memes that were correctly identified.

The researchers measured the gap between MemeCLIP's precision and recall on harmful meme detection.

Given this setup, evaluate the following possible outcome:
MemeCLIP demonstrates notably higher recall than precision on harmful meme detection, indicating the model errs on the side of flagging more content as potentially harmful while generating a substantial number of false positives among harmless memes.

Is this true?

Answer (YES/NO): NO